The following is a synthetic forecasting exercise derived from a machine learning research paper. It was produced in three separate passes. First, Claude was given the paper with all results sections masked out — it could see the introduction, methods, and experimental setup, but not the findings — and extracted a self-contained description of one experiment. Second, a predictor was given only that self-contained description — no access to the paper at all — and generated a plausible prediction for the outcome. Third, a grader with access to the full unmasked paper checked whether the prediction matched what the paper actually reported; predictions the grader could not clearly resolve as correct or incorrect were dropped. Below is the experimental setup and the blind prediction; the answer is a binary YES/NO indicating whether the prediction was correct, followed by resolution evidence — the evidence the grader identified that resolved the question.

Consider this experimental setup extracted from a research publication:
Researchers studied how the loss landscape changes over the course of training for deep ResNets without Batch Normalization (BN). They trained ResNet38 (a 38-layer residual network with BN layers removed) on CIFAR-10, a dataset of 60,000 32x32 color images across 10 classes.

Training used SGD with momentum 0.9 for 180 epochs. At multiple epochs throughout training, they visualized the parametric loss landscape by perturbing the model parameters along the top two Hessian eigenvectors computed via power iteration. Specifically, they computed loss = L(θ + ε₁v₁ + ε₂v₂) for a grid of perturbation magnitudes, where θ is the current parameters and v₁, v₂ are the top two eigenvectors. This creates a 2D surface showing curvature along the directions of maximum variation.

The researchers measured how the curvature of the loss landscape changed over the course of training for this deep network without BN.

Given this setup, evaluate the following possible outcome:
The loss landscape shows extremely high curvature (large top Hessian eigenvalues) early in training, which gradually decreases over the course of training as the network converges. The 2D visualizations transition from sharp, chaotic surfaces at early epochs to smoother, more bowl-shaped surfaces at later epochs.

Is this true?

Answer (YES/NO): NO